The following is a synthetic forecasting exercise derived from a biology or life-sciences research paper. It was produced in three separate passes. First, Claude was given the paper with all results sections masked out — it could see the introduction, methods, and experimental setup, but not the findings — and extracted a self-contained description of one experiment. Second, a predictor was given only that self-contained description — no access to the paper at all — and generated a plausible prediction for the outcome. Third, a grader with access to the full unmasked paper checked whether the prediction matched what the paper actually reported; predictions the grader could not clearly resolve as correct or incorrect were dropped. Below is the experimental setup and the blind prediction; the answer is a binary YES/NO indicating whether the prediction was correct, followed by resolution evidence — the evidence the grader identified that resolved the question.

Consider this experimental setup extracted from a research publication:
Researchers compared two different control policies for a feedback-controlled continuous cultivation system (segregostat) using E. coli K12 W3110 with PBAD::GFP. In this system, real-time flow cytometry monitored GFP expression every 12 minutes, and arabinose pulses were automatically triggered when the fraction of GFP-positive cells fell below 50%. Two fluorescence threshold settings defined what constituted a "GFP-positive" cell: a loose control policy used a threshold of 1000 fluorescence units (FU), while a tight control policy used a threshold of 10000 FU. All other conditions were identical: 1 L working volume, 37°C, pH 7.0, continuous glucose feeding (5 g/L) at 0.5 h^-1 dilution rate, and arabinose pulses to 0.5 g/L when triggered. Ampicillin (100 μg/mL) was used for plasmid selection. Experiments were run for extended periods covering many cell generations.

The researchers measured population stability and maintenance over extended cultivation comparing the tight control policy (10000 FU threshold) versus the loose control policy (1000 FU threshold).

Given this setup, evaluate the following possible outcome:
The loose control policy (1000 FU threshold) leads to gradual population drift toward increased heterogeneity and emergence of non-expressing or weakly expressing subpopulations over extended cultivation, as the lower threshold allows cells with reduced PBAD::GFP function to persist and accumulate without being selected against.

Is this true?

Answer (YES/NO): NO